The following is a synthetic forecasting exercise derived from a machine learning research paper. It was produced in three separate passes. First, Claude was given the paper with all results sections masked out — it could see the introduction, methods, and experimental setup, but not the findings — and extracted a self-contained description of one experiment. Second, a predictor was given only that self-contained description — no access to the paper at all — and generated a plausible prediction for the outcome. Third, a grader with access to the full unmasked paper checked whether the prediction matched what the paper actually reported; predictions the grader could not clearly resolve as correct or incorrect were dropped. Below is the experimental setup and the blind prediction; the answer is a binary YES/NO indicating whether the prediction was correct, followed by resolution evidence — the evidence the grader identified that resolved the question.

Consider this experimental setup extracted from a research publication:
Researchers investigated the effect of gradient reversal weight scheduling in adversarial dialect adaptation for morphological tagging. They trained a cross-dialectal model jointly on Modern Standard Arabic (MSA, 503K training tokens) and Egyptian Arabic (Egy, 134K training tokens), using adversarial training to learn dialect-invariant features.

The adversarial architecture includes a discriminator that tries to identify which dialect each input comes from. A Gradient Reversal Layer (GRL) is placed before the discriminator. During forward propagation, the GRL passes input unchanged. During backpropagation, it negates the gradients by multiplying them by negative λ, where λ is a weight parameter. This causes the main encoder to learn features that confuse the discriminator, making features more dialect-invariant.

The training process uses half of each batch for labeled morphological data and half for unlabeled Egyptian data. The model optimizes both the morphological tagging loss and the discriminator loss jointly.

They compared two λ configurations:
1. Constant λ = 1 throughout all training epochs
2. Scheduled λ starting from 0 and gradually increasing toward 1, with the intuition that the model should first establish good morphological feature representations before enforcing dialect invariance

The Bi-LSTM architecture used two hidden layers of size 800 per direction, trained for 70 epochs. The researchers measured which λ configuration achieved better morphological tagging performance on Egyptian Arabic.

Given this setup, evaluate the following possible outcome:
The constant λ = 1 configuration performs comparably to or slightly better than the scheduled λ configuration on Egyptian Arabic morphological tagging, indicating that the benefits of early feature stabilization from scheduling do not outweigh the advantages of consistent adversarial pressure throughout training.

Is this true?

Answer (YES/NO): YES